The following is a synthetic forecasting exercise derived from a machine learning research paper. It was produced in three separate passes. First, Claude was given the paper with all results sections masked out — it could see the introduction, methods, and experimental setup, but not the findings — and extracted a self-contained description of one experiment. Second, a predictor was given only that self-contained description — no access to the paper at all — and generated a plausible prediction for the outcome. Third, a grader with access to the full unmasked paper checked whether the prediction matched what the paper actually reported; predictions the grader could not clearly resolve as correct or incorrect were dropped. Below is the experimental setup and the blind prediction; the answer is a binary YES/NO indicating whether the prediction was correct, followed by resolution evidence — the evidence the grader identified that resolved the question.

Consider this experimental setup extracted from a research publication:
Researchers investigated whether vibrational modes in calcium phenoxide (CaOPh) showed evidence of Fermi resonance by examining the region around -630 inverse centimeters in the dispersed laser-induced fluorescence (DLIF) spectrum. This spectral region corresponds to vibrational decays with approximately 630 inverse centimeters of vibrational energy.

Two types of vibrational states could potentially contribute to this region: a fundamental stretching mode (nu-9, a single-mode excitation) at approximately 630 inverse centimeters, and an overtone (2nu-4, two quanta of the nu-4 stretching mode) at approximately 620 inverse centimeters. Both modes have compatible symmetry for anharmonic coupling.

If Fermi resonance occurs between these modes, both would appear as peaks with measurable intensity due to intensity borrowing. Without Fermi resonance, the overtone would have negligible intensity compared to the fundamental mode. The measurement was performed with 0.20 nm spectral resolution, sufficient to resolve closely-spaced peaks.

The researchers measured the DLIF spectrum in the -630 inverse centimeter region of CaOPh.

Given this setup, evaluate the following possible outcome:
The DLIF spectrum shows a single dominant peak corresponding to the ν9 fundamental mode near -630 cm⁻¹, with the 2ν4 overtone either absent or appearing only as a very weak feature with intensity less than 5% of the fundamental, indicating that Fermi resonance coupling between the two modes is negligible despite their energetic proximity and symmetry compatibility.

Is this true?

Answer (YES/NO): NO